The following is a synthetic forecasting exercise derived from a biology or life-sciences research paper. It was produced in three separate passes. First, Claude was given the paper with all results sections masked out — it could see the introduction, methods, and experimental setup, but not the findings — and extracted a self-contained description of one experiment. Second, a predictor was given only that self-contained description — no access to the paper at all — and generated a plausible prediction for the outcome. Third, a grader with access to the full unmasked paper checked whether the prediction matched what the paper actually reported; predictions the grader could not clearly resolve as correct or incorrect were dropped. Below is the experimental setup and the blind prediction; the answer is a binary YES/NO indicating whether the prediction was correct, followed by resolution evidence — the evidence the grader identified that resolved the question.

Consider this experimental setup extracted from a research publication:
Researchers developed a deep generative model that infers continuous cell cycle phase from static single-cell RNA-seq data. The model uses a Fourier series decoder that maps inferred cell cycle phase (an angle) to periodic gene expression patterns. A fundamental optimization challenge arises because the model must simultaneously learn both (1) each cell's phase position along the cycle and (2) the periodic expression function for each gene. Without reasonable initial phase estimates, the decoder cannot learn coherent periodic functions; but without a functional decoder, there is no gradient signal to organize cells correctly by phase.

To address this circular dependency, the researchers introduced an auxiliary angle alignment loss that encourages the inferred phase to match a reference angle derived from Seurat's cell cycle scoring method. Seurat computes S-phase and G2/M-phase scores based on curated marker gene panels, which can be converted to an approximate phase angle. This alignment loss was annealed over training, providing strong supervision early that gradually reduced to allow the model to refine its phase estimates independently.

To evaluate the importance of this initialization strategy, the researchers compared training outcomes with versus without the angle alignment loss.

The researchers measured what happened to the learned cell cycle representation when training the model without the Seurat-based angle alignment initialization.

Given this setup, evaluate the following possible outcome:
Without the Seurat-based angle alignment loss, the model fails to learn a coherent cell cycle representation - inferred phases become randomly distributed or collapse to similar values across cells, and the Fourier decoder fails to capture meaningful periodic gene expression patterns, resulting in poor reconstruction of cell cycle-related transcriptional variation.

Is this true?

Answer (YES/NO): YES